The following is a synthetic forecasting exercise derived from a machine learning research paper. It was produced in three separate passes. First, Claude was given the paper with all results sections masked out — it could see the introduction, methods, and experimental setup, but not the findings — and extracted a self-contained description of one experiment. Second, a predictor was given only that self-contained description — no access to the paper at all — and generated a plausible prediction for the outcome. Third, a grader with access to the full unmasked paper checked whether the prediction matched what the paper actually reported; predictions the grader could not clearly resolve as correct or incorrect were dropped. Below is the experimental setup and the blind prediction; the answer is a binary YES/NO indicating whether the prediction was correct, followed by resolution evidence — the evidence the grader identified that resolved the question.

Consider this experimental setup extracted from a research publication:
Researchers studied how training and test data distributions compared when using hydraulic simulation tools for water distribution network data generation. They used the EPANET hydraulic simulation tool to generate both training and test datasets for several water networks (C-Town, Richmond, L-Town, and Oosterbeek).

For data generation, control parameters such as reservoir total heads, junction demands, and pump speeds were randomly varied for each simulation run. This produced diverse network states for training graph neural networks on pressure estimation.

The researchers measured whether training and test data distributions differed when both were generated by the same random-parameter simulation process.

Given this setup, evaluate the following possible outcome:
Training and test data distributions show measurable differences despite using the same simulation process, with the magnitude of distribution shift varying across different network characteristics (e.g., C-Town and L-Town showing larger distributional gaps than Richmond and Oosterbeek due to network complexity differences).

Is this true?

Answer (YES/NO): NO